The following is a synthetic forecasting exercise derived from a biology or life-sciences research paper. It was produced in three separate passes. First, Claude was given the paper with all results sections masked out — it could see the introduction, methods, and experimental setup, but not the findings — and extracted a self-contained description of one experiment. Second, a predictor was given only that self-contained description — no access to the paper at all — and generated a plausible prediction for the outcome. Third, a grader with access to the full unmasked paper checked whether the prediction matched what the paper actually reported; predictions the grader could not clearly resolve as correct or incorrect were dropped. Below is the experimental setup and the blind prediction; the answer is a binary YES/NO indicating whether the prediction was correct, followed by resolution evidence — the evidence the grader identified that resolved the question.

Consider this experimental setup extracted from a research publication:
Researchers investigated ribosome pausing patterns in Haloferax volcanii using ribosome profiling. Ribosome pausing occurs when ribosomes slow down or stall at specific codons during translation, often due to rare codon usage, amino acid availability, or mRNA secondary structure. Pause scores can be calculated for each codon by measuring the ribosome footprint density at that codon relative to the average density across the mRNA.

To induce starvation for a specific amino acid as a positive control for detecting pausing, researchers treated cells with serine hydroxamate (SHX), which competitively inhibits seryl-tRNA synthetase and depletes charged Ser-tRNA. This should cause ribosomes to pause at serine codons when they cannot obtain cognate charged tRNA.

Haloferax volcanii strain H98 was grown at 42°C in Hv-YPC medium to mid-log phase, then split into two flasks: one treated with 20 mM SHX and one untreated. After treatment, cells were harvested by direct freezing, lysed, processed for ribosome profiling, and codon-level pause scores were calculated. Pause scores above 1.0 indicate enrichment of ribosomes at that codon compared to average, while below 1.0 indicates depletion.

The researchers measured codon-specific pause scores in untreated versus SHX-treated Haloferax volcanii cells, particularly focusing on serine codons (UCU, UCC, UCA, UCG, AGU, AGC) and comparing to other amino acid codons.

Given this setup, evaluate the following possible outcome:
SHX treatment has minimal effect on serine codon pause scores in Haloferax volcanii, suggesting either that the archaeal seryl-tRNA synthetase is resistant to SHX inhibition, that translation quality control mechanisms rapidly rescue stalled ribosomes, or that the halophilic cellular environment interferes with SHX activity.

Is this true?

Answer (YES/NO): YES